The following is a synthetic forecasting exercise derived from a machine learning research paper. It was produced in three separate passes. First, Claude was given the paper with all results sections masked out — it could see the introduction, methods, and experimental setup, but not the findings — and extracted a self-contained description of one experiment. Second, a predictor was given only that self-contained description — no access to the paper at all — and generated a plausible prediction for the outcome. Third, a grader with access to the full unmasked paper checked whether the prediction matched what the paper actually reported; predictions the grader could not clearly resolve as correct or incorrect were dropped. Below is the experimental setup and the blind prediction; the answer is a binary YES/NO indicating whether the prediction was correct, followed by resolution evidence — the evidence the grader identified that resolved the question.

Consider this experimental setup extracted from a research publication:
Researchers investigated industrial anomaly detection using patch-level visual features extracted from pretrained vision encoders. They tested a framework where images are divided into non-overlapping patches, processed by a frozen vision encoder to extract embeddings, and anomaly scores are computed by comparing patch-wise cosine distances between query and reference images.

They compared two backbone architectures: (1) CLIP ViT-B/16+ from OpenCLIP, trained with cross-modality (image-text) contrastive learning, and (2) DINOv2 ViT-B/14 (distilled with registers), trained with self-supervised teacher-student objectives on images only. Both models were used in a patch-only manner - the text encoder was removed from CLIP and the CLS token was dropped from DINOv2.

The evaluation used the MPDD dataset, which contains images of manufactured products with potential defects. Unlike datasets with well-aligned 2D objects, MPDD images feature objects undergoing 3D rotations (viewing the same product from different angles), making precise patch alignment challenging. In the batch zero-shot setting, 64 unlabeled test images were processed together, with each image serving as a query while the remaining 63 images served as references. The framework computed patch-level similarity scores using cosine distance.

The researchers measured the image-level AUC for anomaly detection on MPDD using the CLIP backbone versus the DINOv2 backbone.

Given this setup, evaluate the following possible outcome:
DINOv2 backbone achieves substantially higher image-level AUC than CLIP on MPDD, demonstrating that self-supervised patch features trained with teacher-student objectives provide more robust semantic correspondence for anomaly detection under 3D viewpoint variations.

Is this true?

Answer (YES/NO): NO